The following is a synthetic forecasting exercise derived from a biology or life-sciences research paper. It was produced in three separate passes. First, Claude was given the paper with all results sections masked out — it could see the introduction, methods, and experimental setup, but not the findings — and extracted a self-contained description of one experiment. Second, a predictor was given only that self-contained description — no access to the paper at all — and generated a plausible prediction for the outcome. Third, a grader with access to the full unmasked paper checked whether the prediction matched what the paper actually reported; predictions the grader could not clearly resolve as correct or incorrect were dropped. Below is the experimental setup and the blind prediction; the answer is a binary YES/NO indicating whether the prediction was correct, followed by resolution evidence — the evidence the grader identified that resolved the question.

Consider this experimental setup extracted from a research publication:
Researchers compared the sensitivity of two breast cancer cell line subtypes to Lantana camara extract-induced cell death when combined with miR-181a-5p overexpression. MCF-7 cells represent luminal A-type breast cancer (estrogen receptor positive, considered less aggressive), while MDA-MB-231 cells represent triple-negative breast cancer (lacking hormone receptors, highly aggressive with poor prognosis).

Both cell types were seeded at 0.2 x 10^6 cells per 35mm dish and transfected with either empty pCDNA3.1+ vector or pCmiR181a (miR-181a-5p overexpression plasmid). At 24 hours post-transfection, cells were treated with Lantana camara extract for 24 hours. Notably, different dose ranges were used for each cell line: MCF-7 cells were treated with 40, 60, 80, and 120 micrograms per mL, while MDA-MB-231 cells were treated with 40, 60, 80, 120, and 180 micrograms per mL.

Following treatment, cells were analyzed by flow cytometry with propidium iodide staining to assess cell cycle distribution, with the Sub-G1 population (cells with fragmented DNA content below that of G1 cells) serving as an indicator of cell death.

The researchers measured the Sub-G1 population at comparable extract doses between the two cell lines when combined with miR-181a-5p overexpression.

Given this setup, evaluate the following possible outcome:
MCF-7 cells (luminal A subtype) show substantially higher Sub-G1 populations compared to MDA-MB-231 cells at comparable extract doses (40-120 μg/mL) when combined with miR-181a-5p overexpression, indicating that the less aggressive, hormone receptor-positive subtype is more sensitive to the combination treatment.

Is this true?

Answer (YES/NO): YES